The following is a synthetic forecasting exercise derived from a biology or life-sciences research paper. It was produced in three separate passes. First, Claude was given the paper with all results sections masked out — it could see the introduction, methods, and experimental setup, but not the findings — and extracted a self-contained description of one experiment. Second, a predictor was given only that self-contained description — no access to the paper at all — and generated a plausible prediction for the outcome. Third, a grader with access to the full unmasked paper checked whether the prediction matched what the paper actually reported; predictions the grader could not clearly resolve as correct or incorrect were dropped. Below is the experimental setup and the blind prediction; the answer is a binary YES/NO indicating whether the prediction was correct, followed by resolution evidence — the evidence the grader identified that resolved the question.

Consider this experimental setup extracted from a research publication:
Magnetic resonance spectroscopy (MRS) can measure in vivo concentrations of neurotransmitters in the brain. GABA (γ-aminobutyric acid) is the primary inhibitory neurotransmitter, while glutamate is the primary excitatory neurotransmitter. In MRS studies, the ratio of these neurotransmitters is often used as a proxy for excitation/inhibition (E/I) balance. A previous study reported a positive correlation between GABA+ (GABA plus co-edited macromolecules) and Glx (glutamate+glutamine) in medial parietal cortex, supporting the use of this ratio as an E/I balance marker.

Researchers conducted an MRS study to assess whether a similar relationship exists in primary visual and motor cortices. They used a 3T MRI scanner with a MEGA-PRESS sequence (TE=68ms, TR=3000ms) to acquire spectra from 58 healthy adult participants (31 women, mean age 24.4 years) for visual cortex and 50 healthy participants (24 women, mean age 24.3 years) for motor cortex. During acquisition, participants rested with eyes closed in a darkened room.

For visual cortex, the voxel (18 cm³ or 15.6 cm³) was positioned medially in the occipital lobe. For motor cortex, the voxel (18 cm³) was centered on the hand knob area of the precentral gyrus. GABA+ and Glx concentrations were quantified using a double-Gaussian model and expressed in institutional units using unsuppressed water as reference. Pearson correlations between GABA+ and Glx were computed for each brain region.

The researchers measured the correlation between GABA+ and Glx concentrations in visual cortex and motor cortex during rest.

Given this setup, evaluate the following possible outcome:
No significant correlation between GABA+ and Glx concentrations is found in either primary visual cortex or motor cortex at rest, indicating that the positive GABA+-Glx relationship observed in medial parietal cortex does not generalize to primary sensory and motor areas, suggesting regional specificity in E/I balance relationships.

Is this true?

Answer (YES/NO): YES